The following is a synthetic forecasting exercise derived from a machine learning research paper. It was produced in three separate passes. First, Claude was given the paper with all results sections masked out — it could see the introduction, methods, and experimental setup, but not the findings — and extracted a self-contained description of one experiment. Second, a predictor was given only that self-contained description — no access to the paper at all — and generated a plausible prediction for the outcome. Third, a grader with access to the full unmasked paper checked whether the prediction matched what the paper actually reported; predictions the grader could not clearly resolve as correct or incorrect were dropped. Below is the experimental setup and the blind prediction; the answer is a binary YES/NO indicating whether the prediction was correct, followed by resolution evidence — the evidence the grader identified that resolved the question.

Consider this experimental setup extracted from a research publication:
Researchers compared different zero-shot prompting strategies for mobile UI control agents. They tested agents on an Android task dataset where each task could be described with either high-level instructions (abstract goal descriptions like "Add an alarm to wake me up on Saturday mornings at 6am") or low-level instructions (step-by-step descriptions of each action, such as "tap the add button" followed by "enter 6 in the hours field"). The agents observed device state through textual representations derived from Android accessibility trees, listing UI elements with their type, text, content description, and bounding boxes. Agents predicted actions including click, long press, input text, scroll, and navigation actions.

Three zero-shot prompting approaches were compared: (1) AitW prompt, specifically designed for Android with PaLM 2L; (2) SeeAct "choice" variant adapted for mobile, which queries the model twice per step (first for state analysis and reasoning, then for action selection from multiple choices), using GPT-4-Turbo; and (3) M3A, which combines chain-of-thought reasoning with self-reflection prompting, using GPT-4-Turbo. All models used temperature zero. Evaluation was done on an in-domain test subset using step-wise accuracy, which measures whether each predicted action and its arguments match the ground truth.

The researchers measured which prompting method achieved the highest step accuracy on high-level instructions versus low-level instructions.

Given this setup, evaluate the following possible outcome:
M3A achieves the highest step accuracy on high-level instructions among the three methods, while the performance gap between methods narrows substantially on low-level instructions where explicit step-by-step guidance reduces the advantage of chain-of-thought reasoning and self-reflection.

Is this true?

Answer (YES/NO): YES